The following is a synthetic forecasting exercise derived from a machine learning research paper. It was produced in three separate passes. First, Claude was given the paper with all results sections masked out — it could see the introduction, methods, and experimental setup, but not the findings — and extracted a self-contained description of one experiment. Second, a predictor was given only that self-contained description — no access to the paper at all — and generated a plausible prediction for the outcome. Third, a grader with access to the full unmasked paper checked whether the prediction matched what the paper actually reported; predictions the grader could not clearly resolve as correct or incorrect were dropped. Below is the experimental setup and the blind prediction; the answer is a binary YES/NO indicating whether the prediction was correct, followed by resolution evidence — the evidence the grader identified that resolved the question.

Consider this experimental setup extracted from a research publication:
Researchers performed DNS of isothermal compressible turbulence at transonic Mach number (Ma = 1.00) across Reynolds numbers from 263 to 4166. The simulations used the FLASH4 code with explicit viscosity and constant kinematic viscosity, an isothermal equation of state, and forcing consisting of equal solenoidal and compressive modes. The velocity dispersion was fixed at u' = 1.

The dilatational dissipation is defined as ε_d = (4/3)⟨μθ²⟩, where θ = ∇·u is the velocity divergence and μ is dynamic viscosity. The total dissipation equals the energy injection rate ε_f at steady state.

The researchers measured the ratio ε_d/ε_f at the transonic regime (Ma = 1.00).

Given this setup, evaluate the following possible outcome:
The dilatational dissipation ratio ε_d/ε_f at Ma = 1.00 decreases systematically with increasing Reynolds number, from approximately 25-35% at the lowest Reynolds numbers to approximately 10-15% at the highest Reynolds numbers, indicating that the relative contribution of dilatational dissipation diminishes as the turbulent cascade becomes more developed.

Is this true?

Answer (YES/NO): NO